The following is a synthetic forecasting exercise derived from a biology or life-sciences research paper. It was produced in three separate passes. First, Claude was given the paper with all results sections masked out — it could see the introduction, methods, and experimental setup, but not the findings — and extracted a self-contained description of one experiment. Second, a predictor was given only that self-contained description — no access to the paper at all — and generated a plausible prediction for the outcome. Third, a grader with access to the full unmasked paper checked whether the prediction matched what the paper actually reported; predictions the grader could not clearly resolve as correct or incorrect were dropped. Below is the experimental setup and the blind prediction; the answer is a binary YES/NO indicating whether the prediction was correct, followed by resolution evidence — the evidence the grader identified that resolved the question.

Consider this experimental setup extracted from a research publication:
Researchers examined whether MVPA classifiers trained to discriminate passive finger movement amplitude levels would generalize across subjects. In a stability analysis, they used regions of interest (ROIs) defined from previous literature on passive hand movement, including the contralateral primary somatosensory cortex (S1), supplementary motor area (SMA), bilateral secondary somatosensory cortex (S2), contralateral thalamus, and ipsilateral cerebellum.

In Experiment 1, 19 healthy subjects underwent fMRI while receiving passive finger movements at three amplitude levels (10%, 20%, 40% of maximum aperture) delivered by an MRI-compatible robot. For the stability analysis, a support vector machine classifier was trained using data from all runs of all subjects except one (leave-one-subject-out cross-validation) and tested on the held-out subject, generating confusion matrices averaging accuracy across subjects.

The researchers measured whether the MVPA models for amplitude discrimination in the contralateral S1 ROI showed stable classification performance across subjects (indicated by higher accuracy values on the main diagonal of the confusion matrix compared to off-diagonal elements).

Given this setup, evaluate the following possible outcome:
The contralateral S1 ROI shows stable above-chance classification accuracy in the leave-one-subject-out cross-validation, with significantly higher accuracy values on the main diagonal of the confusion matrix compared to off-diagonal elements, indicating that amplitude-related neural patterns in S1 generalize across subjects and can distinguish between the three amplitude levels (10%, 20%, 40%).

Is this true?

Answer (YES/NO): NO